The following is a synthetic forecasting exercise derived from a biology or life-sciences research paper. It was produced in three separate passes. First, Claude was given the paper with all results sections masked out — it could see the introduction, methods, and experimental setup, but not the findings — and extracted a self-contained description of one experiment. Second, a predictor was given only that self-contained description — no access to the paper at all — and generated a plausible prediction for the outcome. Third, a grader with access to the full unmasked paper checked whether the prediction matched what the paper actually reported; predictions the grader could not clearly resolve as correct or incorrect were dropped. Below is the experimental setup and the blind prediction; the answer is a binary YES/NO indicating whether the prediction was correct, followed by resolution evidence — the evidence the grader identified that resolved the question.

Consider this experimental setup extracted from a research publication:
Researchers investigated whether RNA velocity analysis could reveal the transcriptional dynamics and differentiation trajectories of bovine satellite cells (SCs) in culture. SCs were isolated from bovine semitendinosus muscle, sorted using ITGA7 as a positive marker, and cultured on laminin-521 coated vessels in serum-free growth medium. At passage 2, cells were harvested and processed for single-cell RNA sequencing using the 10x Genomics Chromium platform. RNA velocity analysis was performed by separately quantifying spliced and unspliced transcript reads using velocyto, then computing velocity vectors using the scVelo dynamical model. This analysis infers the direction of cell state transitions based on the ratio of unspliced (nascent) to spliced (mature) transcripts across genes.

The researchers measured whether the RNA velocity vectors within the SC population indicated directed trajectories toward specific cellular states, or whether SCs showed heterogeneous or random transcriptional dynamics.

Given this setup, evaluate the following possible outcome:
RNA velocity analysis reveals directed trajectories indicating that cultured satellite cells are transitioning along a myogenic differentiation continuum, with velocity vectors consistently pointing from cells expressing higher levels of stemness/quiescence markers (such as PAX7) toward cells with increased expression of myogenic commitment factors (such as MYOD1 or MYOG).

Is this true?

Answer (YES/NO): NO